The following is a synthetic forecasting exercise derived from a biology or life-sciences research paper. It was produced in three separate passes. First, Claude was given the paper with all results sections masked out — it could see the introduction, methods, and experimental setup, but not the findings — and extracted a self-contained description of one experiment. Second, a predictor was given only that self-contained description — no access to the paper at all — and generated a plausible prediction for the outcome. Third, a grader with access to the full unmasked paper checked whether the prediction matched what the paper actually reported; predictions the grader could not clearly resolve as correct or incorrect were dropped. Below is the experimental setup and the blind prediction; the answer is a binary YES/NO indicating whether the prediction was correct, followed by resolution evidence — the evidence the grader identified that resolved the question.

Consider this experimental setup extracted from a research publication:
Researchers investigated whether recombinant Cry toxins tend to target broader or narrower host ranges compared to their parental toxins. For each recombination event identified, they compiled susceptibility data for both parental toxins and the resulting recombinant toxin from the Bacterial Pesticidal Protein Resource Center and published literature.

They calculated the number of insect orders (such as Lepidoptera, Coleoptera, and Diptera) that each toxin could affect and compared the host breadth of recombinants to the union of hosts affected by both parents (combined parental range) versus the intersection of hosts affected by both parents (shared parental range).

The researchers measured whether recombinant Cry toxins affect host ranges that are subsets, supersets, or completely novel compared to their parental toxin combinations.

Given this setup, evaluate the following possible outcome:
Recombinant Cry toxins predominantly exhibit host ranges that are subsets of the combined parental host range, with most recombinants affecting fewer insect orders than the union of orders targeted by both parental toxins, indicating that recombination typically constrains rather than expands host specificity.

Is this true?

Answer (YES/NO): NO